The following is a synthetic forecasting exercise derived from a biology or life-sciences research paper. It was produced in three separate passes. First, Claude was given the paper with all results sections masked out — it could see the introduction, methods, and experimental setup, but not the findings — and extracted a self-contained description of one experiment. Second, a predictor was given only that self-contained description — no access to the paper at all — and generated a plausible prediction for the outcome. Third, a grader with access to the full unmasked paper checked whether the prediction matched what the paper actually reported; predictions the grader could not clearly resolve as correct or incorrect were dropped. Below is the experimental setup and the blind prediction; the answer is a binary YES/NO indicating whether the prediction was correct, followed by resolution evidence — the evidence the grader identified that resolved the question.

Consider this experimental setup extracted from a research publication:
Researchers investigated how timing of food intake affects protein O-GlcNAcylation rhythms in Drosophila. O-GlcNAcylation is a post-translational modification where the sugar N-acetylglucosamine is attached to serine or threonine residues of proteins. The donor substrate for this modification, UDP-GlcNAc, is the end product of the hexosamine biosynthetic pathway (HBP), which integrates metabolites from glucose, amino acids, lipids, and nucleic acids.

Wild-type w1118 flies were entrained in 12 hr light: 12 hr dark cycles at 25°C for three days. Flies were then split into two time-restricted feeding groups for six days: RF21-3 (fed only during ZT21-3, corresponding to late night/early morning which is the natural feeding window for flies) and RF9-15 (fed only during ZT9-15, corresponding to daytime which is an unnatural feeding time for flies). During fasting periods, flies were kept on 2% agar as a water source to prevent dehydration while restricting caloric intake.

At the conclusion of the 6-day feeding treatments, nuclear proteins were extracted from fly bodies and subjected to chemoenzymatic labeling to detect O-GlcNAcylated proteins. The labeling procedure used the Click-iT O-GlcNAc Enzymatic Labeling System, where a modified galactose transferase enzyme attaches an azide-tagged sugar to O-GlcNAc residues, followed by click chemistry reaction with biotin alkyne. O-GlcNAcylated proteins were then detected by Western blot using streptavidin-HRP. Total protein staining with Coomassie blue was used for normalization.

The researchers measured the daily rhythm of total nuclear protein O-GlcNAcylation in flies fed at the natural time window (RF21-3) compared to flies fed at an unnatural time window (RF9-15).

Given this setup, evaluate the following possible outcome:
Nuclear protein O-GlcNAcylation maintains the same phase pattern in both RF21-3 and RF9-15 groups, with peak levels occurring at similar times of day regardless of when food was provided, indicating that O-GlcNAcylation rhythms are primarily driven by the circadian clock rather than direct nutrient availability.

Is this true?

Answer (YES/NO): NO